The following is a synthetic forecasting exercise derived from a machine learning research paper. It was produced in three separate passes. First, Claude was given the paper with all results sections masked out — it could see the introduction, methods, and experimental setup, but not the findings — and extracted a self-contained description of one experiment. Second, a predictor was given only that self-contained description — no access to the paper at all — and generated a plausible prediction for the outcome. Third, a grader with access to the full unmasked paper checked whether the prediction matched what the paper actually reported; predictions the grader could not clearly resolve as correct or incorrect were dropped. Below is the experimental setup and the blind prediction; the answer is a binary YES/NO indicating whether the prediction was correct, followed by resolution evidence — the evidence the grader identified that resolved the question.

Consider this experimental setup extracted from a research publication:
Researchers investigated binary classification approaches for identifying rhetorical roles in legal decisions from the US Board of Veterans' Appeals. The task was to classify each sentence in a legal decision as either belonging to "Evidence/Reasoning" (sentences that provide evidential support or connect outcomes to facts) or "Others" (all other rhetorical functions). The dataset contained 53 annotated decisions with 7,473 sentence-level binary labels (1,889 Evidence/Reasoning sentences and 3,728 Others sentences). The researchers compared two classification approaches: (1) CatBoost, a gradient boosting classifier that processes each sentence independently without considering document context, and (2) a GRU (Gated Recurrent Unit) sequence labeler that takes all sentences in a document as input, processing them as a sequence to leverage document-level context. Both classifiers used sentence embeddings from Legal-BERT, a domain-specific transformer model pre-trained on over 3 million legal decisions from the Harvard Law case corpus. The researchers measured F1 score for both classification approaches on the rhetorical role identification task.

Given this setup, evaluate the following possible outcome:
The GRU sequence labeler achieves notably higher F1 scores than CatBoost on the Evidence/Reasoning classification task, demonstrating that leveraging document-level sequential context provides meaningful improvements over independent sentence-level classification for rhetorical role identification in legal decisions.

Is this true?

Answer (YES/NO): NO